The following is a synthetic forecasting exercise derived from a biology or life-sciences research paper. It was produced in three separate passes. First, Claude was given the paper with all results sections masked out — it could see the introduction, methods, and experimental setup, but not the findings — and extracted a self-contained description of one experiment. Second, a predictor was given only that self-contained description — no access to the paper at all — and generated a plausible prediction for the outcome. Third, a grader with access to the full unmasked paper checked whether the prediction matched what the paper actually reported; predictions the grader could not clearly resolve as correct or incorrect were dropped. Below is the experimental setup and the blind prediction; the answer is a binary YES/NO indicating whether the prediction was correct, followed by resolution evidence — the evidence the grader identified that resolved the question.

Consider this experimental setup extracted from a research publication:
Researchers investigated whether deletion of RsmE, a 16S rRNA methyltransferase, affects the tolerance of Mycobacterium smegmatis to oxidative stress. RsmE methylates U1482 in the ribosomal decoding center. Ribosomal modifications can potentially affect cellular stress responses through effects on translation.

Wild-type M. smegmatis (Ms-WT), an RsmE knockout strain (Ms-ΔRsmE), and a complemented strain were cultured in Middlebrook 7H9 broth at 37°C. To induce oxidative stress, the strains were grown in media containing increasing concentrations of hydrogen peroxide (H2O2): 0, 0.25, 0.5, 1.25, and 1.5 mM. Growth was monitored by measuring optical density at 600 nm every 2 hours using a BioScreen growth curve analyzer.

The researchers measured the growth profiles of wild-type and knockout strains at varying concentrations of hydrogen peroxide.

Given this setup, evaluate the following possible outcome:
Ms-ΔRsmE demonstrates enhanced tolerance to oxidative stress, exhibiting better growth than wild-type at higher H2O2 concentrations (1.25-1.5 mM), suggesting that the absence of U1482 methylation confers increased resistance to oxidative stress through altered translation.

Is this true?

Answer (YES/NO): NO